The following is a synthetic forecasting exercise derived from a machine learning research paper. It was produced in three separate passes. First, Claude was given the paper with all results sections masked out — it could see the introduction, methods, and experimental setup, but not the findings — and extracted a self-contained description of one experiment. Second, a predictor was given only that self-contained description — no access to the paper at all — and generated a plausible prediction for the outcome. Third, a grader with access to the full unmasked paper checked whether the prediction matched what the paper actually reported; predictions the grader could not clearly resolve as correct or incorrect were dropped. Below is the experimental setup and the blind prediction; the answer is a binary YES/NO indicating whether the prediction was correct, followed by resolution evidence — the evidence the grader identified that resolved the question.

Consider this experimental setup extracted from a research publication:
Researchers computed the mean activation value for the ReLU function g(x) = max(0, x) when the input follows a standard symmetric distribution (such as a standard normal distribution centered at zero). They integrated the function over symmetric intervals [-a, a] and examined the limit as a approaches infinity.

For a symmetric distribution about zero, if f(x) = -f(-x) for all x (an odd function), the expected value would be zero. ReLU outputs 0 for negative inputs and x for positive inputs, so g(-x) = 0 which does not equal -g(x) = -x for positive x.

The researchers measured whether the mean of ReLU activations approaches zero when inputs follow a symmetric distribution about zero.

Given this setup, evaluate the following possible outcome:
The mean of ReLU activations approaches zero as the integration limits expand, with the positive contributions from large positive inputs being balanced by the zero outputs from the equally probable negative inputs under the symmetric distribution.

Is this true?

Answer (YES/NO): NO